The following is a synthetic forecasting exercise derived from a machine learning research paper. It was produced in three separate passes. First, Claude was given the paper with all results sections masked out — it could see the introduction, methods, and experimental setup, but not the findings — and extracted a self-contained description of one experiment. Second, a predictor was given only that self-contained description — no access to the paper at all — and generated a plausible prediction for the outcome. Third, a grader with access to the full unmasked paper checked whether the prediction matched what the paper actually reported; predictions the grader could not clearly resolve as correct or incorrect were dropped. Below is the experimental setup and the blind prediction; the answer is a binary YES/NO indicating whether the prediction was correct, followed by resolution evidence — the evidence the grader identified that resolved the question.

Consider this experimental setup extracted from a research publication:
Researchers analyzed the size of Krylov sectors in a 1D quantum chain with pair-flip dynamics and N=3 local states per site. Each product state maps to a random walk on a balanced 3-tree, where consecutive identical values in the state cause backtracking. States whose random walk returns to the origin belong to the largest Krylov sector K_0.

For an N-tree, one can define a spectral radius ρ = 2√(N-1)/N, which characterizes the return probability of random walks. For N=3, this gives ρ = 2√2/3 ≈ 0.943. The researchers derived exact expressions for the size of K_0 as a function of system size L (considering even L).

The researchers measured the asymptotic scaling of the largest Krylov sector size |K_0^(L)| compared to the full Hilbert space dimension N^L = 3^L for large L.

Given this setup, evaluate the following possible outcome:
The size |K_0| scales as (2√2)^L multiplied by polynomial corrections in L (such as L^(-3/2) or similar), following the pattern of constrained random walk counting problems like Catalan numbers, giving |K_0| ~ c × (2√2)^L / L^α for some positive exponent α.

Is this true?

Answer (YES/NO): YES